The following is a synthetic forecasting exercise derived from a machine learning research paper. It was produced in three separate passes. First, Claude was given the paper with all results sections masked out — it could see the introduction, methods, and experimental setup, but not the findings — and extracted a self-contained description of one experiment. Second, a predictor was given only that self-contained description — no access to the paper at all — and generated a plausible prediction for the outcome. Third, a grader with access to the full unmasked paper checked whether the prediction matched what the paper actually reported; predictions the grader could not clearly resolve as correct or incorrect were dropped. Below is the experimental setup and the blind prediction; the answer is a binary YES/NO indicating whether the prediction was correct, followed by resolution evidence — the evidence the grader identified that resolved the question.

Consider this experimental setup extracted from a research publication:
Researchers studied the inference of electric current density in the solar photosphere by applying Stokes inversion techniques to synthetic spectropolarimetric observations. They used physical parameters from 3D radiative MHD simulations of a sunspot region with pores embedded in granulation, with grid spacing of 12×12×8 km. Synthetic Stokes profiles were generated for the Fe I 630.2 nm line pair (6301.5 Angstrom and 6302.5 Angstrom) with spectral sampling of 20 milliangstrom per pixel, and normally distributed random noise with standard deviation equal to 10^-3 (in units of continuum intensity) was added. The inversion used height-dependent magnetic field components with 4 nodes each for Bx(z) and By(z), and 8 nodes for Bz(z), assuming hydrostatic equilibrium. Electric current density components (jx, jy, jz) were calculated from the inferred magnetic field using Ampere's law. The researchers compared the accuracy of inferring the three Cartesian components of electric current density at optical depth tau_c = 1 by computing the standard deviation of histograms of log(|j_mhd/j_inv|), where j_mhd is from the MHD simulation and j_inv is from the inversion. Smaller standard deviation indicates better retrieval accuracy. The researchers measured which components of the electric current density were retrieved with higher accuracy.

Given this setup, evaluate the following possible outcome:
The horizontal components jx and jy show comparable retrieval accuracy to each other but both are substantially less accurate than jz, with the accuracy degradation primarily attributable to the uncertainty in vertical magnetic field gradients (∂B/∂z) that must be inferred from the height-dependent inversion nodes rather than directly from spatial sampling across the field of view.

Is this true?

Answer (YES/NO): NO